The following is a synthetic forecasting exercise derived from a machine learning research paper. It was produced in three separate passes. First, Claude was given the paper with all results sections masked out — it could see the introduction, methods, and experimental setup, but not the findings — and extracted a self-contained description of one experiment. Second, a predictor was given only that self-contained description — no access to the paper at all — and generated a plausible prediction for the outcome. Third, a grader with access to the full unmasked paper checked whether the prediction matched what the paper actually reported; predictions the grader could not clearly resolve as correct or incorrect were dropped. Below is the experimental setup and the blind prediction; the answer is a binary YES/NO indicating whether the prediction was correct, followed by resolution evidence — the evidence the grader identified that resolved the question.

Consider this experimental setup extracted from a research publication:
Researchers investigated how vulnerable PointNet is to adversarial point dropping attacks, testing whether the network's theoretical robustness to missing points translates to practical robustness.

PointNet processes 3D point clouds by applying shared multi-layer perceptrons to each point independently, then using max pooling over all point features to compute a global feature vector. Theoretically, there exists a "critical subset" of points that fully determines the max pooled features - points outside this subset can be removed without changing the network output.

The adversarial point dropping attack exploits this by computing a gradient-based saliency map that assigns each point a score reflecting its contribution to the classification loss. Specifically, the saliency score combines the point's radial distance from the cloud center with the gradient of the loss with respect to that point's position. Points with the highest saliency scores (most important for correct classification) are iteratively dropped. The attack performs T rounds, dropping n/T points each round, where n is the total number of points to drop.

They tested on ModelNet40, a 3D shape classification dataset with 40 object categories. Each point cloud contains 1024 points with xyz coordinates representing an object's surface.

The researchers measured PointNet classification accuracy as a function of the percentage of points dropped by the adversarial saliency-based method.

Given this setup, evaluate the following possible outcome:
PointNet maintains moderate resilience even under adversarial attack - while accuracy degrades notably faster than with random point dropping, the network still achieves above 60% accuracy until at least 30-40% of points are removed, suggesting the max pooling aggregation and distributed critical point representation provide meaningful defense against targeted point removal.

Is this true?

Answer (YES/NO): NO